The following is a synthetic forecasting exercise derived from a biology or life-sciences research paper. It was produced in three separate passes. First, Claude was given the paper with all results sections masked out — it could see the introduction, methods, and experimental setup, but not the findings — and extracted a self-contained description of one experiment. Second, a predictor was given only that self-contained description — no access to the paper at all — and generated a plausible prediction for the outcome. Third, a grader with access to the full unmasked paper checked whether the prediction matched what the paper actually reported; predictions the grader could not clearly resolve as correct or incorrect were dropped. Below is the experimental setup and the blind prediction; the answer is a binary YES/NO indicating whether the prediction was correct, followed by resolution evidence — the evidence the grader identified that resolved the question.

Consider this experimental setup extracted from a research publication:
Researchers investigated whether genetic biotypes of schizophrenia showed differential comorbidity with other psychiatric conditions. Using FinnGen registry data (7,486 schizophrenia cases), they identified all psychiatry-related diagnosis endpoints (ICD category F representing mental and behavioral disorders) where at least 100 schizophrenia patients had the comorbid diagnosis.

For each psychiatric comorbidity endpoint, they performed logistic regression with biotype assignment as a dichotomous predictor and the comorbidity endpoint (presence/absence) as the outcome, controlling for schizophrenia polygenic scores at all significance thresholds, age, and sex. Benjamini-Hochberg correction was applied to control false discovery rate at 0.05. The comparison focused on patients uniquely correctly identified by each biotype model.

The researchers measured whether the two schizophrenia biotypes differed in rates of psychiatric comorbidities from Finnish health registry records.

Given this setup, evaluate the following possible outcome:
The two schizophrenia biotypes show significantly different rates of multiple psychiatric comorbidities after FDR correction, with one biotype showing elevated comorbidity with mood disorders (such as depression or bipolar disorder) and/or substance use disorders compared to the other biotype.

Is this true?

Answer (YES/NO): YES